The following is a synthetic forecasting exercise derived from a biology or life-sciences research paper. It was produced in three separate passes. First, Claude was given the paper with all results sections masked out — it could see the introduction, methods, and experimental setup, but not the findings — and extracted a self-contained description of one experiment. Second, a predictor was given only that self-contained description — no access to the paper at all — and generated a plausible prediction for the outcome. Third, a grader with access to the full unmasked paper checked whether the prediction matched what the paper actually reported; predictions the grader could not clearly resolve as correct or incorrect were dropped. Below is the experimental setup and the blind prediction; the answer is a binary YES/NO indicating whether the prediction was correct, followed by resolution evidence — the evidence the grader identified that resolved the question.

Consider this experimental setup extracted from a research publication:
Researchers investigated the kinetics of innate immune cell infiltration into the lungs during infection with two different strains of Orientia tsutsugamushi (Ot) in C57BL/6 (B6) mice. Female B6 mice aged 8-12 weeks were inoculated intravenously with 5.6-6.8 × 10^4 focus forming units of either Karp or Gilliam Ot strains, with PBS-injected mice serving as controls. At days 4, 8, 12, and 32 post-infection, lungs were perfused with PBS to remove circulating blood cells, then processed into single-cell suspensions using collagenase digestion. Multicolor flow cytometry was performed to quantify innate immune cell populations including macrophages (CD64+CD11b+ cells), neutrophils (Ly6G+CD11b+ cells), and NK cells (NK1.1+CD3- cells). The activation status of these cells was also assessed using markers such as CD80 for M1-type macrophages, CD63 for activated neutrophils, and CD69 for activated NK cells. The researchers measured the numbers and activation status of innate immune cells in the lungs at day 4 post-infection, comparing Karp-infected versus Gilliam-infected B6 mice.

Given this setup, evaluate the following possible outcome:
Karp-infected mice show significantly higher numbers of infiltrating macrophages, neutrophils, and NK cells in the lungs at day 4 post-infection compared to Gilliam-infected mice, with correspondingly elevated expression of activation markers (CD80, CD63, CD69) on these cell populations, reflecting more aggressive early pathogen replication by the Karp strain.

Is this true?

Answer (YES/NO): NO